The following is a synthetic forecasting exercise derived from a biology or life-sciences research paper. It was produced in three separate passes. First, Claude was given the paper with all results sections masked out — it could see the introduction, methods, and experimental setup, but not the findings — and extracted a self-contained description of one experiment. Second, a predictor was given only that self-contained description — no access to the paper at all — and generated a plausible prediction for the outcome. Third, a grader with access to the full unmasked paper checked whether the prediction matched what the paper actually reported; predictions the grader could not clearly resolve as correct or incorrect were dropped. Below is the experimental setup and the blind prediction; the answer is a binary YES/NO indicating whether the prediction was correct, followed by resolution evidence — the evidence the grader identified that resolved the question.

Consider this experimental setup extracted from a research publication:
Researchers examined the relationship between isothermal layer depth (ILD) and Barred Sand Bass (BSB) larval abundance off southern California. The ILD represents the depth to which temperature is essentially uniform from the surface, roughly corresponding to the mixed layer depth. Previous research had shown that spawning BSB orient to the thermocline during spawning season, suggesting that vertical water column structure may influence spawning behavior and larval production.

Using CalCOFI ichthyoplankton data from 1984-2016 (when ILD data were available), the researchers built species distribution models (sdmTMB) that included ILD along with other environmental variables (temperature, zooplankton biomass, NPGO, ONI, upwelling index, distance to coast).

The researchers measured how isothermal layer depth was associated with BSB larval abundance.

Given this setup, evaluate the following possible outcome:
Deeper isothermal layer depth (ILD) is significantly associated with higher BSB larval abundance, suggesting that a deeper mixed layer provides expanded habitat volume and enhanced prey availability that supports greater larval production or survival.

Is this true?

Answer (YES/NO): NO